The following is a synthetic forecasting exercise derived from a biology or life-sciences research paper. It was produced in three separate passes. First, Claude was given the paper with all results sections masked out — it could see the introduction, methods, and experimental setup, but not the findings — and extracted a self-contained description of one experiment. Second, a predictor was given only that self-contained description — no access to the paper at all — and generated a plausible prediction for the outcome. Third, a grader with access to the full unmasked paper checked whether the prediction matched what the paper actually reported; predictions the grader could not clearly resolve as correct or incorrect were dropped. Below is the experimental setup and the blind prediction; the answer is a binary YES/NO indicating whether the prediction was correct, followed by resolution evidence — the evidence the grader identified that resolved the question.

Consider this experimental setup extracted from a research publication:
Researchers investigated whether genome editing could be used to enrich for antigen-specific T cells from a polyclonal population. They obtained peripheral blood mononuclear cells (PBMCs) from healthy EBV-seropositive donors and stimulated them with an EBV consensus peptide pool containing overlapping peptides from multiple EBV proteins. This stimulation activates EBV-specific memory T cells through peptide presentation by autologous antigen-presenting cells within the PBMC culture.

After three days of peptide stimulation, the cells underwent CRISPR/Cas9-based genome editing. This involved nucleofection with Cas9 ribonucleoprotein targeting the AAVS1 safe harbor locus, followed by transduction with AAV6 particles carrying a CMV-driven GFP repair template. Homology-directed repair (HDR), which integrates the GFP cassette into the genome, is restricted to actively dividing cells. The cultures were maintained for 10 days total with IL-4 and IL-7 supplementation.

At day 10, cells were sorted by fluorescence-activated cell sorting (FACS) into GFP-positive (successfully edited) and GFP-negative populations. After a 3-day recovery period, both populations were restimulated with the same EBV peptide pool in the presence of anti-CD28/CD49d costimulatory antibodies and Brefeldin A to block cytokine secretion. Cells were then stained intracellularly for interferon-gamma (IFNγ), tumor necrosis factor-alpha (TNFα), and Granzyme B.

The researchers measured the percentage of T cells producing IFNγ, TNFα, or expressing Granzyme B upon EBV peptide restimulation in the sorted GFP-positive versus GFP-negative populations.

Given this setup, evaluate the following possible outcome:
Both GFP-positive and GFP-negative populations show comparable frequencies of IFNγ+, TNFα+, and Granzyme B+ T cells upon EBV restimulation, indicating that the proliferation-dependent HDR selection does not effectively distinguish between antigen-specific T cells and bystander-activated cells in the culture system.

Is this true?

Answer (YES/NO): NO